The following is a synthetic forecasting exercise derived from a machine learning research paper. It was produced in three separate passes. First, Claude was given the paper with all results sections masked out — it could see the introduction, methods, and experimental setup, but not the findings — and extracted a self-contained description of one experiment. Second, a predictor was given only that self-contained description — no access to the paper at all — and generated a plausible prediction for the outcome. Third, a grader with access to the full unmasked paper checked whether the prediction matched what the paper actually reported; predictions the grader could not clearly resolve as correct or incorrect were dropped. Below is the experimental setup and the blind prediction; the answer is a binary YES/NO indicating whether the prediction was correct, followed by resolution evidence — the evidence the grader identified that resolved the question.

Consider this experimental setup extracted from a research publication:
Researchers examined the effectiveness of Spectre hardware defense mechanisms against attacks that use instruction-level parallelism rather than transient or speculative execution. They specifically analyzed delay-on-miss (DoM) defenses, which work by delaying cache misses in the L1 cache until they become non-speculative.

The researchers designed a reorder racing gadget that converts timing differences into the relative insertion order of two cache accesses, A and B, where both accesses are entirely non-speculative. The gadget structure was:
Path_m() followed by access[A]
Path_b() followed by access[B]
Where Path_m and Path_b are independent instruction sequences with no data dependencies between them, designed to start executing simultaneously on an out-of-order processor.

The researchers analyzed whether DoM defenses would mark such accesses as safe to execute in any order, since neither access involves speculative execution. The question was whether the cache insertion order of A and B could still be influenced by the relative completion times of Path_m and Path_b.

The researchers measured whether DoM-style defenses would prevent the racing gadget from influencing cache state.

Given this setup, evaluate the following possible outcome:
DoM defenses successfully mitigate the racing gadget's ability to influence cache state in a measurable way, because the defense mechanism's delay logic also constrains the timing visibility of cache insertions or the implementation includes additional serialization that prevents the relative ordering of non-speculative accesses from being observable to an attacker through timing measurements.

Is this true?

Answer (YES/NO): NO